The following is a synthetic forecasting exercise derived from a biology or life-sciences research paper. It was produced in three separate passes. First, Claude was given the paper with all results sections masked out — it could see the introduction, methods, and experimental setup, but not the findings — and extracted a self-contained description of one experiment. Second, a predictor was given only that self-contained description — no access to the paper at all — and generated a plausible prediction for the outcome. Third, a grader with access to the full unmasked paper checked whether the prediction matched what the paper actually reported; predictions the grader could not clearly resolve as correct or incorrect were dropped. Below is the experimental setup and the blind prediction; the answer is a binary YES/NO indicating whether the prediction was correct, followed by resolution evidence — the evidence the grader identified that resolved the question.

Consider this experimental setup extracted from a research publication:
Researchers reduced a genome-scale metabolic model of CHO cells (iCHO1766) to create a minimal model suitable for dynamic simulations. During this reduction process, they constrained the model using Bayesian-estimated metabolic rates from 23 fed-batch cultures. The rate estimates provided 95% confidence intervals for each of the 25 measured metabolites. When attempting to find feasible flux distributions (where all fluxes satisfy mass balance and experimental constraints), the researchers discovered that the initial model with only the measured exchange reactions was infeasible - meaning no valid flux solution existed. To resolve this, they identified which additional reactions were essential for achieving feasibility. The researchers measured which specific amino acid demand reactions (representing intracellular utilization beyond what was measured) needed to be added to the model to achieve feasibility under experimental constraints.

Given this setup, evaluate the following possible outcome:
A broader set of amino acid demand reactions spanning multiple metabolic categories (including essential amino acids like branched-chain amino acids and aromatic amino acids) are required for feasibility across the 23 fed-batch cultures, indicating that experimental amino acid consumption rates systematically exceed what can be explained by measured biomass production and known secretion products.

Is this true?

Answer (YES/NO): NO